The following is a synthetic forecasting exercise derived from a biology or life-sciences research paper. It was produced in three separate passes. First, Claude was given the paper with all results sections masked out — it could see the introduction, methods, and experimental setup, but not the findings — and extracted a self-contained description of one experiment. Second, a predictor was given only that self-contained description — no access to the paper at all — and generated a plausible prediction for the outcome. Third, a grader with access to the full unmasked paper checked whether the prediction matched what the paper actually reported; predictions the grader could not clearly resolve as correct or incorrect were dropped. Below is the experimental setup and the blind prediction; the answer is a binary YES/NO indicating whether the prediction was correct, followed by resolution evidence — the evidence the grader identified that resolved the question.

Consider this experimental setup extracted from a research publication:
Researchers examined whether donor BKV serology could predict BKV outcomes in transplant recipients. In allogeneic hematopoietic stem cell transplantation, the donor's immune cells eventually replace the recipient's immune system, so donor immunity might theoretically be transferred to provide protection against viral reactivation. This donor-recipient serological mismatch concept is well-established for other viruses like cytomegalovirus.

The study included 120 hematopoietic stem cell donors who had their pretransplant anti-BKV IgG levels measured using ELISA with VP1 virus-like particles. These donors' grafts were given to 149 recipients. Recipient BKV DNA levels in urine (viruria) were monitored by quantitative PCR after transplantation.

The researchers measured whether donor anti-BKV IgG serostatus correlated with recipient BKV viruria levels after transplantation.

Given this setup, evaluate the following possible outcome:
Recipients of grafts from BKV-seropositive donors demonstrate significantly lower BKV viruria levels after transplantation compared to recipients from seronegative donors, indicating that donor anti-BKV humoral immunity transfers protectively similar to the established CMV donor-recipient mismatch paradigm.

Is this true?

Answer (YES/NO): NO